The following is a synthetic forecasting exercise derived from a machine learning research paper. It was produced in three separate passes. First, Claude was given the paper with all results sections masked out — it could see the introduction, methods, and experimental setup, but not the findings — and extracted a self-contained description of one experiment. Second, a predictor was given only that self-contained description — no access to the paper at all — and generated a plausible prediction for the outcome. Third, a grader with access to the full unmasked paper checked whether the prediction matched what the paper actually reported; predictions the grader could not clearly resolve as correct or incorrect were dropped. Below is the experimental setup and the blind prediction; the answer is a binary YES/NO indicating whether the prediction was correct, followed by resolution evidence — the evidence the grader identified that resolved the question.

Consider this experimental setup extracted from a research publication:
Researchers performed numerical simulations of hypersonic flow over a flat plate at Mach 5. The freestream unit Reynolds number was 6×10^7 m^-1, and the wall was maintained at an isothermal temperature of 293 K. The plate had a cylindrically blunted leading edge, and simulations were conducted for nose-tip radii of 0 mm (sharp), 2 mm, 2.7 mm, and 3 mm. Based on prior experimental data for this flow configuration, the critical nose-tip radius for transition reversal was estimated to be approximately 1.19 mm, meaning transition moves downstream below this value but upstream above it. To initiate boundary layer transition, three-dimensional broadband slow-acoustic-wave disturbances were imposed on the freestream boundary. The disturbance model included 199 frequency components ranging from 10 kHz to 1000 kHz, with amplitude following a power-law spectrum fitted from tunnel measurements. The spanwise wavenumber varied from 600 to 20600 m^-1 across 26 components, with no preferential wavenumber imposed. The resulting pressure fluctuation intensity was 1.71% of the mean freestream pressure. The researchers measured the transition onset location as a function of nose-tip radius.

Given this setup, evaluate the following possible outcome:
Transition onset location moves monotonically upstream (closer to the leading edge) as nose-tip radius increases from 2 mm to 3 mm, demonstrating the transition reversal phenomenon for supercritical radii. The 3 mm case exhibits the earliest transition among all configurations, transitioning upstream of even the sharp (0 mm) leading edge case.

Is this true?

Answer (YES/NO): NO